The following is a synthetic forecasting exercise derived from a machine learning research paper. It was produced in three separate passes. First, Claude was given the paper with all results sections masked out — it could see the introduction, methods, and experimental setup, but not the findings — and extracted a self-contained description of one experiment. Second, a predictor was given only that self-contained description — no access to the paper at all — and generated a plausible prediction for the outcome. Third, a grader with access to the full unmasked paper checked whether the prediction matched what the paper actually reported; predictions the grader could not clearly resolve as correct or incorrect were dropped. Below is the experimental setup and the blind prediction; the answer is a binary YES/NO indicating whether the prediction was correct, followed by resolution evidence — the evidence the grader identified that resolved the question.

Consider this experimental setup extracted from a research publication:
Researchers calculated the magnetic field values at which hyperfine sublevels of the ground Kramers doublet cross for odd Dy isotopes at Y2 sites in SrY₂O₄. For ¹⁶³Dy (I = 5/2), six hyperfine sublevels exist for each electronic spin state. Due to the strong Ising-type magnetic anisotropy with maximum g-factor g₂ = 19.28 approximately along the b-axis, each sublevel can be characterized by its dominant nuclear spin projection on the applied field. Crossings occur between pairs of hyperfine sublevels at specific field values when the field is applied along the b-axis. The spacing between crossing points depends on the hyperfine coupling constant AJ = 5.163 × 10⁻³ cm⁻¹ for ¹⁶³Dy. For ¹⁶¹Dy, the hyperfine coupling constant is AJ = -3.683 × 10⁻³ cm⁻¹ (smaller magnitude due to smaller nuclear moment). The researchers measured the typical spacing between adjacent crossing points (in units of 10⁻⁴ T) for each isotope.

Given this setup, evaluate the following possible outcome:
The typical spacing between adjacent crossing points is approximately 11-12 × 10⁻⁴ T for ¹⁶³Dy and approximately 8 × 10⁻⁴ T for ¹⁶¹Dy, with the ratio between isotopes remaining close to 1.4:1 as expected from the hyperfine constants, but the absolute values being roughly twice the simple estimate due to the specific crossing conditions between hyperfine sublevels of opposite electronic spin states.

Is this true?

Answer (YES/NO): NO